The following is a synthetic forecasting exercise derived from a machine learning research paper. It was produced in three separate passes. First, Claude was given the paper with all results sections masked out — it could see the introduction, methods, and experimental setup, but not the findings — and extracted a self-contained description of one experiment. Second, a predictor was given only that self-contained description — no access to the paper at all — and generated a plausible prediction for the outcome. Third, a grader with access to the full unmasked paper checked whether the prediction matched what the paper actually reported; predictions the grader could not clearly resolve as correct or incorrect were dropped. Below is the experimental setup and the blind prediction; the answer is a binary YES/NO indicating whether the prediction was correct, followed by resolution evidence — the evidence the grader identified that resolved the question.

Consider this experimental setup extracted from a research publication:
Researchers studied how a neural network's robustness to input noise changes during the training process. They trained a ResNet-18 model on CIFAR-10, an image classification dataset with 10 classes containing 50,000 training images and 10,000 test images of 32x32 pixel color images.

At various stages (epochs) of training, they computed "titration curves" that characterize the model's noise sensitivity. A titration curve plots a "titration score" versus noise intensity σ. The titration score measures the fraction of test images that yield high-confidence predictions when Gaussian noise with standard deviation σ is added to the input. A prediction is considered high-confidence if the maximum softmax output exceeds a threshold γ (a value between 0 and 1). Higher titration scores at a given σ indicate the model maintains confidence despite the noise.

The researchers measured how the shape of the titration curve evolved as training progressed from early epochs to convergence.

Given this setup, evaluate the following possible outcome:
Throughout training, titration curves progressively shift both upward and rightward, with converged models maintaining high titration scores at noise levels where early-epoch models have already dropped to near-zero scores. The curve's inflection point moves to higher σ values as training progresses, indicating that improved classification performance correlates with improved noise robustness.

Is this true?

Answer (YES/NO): NO